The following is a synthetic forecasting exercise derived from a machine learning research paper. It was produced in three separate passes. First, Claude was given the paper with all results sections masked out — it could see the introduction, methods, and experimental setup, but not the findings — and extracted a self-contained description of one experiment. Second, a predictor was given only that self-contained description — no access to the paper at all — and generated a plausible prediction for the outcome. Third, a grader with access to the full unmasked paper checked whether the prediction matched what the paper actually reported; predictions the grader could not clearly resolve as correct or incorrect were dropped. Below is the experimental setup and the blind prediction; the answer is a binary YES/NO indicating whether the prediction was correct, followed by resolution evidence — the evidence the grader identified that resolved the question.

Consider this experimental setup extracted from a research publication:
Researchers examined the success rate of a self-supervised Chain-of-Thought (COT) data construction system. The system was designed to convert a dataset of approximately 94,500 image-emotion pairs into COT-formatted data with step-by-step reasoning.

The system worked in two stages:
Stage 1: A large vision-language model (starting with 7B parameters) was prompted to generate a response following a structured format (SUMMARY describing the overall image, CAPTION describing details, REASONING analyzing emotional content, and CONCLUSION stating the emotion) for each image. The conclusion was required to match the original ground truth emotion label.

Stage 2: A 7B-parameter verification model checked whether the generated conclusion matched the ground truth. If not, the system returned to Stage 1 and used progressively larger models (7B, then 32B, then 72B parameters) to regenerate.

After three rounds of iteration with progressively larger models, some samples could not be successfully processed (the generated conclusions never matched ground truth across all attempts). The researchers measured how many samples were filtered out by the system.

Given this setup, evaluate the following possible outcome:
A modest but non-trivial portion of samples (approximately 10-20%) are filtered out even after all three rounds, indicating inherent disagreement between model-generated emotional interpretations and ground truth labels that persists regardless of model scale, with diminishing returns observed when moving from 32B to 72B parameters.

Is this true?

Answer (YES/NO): NO